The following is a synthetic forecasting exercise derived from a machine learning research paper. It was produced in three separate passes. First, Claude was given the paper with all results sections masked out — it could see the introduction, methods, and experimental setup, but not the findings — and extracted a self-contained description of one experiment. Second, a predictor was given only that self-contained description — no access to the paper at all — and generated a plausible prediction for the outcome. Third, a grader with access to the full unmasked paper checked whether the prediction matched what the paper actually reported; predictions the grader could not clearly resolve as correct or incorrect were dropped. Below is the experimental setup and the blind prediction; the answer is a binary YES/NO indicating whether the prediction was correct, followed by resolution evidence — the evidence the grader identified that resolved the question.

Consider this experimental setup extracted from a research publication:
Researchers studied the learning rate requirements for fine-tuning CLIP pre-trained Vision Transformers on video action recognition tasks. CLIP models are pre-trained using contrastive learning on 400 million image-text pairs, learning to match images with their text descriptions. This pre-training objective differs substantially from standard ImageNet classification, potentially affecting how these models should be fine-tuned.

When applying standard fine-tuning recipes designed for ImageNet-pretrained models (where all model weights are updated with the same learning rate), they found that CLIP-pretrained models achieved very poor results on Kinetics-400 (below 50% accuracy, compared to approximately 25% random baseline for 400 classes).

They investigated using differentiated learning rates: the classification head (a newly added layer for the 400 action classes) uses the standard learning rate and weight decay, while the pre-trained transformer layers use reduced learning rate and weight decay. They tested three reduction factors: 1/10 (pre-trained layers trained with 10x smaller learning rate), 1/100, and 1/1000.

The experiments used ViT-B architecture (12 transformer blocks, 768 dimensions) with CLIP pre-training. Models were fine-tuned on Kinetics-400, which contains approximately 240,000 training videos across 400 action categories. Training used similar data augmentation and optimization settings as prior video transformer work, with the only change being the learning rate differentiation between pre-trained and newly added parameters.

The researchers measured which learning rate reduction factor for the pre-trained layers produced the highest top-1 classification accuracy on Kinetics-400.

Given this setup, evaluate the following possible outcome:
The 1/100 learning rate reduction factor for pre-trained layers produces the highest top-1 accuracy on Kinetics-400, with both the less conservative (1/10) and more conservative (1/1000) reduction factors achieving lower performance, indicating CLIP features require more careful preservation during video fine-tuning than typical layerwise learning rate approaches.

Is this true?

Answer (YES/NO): YES